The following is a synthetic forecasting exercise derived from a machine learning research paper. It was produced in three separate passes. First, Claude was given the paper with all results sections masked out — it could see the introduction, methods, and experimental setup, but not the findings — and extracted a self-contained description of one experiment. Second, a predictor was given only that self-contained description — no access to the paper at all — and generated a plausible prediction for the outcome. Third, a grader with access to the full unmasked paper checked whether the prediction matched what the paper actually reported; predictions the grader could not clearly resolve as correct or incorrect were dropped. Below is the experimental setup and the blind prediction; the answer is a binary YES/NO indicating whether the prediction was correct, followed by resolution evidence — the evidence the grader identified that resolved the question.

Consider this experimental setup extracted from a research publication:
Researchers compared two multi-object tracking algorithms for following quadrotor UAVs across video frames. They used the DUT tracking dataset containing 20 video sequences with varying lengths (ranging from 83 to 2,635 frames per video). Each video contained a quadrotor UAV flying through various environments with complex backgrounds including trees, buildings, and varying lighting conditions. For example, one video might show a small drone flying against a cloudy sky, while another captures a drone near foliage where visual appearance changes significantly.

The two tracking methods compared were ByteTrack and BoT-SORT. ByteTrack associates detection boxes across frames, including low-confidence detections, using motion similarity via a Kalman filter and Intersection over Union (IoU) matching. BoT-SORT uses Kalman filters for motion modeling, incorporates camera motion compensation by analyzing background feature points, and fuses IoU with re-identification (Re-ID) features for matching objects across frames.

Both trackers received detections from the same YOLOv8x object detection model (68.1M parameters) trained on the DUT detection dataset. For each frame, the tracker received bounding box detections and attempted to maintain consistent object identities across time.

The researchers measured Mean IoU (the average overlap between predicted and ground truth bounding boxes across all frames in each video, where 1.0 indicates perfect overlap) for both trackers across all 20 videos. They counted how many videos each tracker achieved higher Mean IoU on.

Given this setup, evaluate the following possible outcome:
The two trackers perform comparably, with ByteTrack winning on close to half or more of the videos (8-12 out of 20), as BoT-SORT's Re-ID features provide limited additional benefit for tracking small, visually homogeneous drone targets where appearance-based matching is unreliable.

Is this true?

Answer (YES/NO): NO